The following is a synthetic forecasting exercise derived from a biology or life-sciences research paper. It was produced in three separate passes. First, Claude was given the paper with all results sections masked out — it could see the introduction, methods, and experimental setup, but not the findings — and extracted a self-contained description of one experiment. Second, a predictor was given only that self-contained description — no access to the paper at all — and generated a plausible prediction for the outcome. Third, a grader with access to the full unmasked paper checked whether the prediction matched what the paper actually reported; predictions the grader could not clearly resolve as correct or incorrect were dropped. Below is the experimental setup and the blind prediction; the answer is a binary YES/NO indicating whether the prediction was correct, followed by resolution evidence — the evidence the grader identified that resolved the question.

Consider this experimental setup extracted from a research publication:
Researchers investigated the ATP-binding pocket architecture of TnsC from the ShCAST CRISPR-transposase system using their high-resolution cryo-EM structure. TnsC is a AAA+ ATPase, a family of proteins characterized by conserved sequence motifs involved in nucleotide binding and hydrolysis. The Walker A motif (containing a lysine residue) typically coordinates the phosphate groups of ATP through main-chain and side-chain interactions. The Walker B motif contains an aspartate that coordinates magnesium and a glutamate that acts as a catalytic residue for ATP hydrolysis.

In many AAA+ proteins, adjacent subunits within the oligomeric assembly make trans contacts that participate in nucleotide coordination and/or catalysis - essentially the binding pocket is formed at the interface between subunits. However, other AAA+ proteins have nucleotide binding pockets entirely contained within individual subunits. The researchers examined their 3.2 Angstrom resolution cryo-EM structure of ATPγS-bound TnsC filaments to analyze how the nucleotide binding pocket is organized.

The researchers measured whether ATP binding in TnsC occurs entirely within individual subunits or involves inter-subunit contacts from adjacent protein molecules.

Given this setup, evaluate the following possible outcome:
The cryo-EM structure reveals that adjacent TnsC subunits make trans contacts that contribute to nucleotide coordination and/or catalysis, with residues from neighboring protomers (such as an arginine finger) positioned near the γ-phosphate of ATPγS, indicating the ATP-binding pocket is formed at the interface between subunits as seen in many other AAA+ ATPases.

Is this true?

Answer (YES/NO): YES